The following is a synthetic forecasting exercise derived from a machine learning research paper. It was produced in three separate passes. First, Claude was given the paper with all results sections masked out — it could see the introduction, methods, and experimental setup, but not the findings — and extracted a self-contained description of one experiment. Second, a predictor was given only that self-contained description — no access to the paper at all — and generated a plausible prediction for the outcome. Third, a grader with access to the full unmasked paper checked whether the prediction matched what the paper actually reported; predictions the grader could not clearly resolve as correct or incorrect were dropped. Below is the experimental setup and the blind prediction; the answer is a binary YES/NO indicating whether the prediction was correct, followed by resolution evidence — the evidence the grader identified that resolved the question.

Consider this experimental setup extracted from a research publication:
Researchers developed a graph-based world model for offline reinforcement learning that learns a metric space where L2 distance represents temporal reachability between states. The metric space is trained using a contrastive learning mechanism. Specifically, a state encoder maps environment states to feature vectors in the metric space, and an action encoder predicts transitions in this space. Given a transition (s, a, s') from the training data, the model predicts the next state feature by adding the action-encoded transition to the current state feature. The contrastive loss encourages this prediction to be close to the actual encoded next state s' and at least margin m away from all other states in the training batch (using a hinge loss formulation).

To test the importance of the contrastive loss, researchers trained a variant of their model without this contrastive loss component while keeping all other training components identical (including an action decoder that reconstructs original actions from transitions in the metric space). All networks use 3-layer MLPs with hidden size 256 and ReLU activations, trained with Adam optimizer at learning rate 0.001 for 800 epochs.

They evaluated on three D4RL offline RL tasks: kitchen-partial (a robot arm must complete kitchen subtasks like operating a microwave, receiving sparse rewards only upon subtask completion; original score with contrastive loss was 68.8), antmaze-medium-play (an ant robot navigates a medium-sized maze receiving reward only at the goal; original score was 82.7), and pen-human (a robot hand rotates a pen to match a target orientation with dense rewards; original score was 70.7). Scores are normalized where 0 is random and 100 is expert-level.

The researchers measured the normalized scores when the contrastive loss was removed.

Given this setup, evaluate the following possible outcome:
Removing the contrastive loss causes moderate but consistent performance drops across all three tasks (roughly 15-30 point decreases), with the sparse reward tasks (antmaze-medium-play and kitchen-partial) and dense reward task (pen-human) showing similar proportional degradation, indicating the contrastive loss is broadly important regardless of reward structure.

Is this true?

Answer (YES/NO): NO